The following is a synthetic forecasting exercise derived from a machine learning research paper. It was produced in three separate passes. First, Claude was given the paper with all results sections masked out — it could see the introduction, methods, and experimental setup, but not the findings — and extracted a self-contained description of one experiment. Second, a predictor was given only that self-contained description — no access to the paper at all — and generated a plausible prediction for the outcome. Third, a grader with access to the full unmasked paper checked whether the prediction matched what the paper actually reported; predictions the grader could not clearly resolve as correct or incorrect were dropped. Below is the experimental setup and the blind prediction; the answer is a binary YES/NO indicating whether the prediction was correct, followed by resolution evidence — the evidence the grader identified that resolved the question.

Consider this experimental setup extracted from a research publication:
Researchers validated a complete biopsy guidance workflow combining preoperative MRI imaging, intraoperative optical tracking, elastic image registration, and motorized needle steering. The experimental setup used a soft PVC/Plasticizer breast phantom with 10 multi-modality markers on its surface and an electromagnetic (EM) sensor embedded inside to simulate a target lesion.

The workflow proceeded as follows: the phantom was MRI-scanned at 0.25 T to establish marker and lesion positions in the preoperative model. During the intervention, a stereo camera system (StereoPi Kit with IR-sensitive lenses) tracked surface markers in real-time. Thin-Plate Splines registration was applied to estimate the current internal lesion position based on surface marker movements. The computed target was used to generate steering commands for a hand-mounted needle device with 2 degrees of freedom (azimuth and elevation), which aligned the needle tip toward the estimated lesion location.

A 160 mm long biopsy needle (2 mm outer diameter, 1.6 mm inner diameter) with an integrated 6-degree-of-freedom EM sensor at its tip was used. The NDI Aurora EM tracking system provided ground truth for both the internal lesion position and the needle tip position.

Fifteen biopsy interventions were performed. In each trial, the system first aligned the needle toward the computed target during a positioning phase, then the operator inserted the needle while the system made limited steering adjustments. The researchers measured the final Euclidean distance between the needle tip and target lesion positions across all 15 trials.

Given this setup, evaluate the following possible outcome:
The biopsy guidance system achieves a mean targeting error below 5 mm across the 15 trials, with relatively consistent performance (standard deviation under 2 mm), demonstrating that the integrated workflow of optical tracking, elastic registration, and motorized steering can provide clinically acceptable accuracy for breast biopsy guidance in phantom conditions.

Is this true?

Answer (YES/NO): YES